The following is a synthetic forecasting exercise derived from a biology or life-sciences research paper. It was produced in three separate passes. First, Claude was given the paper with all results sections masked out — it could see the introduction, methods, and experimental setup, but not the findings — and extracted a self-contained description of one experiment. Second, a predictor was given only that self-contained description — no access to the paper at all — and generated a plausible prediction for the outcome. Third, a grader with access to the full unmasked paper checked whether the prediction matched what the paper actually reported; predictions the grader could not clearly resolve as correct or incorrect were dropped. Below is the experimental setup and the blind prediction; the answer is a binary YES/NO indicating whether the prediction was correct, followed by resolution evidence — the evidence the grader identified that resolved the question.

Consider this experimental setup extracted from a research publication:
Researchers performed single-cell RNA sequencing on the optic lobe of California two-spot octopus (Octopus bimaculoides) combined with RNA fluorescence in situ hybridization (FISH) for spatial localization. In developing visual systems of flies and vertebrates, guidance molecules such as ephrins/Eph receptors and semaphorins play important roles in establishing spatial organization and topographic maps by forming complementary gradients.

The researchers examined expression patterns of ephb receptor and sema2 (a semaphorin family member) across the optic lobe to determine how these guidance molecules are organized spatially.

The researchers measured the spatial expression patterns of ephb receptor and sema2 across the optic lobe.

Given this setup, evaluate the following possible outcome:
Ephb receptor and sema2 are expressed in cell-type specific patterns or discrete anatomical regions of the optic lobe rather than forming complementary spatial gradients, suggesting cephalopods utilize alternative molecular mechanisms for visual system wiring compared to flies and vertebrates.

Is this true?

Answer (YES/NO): NO